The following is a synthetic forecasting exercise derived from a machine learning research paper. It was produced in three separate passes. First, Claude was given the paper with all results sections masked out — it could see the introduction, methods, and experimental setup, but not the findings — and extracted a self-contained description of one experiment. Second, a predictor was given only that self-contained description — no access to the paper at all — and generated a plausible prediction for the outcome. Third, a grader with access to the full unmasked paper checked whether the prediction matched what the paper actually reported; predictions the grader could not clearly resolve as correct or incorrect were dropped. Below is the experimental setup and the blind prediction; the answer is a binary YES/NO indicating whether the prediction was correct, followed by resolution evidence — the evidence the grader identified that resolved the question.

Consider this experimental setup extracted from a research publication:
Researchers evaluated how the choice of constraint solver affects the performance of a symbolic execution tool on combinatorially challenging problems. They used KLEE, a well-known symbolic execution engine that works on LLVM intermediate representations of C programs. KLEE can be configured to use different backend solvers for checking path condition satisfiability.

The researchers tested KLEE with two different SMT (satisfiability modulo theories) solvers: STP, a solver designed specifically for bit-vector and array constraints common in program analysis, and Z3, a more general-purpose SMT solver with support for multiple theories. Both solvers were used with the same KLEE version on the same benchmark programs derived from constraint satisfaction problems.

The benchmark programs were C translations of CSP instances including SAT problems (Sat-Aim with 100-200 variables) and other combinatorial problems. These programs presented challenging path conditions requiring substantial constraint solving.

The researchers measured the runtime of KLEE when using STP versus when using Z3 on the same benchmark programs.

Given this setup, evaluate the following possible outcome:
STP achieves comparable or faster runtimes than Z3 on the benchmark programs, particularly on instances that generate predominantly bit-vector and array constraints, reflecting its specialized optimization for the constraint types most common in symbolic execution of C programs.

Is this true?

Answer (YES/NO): YES